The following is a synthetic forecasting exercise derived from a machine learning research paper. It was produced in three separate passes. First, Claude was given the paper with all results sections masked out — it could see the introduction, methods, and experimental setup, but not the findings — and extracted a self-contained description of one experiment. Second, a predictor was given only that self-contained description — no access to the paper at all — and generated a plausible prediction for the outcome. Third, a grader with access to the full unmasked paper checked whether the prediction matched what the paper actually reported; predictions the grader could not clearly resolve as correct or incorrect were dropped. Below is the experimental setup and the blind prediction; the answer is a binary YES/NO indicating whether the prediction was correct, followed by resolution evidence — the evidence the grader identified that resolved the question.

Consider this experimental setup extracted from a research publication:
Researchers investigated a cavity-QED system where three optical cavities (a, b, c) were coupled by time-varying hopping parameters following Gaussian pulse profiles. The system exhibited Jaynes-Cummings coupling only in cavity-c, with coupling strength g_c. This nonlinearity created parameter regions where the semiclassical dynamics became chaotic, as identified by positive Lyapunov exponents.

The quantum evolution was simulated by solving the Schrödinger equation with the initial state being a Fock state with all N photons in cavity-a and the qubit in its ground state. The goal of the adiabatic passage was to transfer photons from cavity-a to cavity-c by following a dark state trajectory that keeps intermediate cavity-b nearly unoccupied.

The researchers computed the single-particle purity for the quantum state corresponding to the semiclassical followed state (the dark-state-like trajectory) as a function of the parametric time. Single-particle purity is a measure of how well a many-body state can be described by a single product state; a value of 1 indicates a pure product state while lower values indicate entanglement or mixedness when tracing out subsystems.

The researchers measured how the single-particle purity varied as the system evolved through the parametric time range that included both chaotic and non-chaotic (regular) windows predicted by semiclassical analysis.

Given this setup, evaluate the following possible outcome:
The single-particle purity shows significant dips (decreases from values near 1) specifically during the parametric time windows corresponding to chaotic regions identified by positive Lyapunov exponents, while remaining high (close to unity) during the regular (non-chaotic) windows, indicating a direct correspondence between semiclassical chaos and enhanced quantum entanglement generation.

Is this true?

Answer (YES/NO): YES